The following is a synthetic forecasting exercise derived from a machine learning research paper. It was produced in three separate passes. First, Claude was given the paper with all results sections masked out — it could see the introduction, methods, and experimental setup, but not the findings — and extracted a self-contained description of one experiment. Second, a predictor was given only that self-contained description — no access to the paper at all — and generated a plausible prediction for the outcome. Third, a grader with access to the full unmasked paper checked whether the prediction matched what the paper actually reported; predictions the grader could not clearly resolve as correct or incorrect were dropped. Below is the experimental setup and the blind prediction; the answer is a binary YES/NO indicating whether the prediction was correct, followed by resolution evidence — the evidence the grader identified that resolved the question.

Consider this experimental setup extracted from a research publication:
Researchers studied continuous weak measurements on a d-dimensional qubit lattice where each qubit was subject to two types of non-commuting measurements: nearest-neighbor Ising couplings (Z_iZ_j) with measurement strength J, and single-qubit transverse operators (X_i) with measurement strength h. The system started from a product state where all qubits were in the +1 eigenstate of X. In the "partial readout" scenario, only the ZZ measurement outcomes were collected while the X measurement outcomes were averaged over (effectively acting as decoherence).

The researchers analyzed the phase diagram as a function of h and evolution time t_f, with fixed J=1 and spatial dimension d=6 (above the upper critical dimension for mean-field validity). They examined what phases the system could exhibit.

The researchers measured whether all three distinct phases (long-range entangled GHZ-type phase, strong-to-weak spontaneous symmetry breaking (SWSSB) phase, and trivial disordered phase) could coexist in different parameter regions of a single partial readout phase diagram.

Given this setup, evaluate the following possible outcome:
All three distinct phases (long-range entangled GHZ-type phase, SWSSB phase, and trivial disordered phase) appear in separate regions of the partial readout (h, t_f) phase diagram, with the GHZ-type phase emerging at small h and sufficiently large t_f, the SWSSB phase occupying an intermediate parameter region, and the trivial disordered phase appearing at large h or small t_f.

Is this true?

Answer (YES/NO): YES